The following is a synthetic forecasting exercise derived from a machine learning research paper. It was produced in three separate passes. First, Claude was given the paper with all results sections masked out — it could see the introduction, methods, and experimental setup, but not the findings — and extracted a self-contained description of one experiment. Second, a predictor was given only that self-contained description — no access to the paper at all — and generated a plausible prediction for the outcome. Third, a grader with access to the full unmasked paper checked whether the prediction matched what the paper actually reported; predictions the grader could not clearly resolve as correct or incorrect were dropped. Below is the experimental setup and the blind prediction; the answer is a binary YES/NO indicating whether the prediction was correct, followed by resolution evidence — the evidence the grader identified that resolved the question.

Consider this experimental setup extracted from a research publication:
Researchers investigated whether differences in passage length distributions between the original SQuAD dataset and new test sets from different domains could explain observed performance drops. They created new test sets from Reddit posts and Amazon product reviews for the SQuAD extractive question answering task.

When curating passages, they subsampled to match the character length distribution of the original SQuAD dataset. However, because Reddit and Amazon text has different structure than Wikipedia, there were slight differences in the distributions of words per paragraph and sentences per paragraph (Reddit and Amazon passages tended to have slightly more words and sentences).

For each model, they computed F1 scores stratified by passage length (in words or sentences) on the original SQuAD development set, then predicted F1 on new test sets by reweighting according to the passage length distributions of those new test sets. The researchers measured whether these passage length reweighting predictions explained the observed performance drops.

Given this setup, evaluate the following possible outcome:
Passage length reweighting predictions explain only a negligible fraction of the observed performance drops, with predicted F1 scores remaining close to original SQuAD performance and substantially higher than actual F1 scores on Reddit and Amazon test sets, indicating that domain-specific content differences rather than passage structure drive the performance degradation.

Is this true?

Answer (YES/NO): YES